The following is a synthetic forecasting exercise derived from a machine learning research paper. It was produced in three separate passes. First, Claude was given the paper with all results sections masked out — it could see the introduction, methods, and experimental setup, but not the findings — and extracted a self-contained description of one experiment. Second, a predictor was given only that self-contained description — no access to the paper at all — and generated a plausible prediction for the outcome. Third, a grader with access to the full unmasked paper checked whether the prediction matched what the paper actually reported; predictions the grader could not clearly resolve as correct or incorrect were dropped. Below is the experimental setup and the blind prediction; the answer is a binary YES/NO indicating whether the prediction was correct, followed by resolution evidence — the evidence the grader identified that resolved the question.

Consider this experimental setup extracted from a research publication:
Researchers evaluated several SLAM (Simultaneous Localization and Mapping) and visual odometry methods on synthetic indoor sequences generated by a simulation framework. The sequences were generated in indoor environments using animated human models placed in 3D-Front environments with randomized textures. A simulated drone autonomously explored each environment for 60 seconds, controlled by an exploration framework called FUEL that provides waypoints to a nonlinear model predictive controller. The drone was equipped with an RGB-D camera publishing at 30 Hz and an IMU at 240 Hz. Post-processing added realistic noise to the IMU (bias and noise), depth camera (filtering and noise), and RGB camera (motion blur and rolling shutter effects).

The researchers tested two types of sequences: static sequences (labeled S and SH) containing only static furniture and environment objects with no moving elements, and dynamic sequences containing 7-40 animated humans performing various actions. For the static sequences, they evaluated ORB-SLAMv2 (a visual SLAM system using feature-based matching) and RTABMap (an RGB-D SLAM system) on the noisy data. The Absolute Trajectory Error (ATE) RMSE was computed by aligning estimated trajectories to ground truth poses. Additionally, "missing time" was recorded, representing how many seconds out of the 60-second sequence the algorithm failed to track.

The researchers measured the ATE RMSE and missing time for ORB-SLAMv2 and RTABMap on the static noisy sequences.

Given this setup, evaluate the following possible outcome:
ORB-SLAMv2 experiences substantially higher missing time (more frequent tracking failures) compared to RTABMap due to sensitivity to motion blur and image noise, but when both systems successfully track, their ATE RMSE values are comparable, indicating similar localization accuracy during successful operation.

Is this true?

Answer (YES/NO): NO